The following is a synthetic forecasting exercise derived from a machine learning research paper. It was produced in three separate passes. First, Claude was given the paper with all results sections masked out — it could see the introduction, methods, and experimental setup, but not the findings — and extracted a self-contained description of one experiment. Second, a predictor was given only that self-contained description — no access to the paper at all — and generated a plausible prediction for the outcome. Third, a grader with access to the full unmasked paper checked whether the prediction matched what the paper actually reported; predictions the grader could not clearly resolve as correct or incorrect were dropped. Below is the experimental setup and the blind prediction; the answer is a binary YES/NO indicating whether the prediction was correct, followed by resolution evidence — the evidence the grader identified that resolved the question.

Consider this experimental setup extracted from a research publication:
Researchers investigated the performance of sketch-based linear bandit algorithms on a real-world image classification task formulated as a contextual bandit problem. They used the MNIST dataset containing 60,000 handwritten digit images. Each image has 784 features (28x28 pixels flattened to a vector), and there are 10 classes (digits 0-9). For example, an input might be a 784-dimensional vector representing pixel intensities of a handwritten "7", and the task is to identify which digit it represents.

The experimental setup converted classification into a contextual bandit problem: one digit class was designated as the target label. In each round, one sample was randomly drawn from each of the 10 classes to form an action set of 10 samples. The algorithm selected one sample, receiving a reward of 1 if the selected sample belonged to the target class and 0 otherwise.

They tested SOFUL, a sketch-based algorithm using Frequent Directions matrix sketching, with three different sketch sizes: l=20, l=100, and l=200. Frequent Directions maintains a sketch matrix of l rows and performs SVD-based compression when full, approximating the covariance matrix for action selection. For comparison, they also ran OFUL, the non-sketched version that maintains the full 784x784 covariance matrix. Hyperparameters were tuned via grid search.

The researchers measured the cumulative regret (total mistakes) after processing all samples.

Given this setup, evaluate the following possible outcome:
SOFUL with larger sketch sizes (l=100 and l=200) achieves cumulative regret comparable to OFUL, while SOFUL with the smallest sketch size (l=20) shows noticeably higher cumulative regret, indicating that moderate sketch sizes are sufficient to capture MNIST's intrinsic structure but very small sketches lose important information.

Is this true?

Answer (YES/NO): NO